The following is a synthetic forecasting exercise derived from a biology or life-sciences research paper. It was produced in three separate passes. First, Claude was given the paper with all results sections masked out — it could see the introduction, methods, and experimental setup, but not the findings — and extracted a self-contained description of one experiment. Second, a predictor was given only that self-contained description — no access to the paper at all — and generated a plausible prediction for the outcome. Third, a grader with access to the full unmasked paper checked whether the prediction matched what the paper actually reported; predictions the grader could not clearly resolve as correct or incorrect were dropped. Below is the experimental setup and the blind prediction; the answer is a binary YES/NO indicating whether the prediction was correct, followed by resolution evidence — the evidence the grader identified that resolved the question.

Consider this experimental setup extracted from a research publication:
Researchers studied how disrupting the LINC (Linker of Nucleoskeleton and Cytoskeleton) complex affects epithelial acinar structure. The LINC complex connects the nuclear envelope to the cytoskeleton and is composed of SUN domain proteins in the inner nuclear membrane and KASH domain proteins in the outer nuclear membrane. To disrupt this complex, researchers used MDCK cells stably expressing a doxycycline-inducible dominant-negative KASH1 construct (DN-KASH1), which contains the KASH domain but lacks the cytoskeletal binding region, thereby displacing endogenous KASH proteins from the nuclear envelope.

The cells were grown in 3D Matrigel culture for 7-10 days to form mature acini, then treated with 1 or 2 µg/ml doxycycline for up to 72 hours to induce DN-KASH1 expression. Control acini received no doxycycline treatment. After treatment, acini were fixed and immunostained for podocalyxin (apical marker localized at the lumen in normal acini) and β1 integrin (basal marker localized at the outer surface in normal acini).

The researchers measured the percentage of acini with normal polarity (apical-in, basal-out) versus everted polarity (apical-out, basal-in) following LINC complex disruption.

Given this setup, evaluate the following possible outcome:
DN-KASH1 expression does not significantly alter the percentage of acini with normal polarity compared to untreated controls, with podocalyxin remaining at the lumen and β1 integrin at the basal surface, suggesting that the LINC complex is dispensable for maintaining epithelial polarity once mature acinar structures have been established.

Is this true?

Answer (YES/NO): NO